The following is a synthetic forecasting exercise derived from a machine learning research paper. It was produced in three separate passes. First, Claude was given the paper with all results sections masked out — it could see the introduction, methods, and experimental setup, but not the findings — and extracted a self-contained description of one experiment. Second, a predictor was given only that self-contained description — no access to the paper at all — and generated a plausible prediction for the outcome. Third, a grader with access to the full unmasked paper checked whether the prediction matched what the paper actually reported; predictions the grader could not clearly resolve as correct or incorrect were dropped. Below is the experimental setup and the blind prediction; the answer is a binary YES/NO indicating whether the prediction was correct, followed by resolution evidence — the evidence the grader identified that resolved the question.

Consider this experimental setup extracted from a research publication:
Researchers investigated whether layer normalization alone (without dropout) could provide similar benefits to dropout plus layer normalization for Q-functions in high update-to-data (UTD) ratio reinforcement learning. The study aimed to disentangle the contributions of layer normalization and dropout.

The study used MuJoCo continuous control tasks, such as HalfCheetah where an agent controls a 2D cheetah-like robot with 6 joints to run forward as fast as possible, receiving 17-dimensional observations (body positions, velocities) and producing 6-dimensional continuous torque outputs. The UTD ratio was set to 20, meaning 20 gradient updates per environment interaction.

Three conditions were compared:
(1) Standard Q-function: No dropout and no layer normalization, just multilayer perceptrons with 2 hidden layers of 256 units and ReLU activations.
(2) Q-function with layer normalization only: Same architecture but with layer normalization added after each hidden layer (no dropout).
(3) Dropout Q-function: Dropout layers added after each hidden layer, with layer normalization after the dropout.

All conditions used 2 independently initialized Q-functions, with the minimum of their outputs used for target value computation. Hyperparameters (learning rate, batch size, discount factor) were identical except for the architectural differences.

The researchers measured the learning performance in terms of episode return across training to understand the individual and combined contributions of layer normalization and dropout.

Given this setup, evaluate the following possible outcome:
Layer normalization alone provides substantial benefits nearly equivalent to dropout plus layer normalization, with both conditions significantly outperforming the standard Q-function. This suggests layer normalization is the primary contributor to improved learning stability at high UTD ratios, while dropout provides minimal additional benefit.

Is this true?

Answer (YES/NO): NO